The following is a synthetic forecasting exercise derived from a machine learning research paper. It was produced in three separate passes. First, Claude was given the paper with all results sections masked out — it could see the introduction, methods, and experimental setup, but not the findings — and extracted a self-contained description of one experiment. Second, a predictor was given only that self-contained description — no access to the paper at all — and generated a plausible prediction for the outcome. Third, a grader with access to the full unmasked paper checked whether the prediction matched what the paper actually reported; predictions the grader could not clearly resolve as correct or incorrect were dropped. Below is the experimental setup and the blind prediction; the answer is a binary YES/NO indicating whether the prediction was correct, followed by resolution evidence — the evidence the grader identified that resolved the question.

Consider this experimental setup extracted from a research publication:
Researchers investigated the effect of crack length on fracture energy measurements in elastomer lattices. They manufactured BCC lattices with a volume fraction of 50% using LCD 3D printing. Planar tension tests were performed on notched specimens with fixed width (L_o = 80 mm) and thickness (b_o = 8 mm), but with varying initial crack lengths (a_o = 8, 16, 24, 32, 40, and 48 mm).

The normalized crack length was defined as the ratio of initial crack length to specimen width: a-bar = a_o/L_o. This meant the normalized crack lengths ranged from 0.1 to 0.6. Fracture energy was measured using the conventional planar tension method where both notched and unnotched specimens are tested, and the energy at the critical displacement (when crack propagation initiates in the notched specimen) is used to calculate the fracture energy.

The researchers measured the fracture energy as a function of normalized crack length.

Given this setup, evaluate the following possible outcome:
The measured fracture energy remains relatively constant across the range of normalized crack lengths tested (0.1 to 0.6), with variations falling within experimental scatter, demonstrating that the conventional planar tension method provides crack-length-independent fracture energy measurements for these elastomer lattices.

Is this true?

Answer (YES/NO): NO